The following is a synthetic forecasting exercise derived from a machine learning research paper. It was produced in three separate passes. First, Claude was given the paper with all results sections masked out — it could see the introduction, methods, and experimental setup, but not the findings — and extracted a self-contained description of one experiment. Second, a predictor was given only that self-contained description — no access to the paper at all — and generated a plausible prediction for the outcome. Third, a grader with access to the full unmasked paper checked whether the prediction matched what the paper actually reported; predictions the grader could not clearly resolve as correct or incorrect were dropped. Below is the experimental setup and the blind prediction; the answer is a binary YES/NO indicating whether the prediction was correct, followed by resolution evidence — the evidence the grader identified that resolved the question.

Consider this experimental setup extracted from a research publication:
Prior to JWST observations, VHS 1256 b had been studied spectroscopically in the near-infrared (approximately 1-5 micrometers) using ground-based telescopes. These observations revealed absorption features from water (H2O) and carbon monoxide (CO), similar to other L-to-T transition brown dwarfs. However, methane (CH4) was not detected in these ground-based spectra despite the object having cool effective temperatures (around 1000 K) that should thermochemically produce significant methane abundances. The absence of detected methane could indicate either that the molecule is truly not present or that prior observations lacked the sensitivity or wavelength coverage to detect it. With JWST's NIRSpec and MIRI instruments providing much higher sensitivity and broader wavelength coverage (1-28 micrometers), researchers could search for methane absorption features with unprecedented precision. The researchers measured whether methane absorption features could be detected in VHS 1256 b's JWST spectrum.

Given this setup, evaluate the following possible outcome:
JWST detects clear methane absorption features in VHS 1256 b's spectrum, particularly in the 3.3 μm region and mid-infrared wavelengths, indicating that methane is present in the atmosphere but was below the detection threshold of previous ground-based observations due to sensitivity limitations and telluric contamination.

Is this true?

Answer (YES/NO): NO